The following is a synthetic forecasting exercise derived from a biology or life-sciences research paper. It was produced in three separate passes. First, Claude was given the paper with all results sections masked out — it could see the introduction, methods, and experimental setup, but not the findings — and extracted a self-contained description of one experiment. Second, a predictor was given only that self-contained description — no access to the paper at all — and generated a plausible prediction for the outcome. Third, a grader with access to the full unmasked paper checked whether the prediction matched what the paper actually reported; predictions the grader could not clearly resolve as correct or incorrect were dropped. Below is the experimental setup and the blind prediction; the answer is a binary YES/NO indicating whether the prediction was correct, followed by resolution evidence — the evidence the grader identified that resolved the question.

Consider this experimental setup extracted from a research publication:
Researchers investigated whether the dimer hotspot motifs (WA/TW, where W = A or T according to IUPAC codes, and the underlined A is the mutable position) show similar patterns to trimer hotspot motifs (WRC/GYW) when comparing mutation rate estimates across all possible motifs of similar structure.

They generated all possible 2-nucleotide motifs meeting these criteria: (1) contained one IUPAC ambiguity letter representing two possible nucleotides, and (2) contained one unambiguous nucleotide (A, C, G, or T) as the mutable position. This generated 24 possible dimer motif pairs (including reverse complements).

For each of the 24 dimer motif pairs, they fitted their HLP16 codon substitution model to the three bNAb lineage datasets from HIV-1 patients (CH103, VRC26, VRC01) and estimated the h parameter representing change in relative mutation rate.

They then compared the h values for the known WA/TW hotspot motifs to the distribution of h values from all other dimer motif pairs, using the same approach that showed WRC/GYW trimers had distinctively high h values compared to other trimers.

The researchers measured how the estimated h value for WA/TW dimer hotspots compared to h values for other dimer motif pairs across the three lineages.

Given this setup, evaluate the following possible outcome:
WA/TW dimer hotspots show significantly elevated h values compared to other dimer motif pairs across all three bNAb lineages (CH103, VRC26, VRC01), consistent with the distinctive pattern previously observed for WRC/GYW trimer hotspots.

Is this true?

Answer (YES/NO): NO